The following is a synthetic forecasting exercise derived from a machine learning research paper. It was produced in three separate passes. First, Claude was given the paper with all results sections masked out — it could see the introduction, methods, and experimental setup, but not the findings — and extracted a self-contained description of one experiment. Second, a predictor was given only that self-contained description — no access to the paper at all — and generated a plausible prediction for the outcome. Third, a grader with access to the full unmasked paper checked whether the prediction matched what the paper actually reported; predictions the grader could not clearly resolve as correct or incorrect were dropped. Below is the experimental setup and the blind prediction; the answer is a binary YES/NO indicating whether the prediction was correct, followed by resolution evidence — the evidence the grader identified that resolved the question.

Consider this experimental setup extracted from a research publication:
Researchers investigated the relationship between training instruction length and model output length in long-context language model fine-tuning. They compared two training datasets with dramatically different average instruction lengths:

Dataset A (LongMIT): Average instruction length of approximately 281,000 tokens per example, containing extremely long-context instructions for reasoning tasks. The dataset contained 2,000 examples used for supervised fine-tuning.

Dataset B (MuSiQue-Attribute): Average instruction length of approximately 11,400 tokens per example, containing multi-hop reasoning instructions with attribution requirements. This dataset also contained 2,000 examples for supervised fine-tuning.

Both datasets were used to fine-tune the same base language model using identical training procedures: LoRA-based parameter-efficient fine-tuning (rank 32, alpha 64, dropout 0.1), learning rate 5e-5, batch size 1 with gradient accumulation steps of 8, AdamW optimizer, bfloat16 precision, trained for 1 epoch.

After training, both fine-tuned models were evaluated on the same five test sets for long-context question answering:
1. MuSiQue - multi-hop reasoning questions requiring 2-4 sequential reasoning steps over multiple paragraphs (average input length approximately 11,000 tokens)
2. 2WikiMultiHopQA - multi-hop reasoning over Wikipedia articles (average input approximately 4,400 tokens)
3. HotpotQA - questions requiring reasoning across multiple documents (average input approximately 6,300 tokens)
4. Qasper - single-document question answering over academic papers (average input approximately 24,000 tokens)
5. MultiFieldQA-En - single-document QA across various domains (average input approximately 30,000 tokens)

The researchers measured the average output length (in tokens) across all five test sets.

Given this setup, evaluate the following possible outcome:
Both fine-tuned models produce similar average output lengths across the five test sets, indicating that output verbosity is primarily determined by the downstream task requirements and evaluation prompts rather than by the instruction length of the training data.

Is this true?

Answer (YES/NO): NO